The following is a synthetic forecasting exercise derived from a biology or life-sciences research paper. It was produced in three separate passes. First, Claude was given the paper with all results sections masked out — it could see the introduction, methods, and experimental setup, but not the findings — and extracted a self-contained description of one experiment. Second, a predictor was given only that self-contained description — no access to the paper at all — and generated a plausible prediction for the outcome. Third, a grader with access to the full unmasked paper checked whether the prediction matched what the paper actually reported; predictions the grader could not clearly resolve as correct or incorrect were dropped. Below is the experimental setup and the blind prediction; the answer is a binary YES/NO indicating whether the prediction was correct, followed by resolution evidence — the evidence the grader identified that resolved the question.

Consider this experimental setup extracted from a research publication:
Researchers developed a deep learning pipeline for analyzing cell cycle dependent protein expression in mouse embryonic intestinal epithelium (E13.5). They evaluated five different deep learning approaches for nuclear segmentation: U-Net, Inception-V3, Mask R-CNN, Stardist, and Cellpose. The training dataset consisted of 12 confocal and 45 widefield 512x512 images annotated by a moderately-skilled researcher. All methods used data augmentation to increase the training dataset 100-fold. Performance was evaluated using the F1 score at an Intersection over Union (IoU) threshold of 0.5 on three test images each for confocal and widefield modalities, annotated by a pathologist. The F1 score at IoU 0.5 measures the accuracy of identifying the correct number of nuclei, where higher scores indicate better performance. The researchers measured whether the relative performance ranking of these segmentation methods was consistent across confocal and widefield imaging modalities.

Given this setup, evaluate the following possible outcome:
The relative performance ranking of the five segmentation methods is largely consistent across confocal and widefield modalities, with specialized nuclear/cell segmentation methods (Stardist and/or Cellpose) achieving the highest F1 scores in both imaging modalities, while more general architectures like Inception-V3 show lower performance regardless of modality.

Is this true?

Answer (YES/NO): NO